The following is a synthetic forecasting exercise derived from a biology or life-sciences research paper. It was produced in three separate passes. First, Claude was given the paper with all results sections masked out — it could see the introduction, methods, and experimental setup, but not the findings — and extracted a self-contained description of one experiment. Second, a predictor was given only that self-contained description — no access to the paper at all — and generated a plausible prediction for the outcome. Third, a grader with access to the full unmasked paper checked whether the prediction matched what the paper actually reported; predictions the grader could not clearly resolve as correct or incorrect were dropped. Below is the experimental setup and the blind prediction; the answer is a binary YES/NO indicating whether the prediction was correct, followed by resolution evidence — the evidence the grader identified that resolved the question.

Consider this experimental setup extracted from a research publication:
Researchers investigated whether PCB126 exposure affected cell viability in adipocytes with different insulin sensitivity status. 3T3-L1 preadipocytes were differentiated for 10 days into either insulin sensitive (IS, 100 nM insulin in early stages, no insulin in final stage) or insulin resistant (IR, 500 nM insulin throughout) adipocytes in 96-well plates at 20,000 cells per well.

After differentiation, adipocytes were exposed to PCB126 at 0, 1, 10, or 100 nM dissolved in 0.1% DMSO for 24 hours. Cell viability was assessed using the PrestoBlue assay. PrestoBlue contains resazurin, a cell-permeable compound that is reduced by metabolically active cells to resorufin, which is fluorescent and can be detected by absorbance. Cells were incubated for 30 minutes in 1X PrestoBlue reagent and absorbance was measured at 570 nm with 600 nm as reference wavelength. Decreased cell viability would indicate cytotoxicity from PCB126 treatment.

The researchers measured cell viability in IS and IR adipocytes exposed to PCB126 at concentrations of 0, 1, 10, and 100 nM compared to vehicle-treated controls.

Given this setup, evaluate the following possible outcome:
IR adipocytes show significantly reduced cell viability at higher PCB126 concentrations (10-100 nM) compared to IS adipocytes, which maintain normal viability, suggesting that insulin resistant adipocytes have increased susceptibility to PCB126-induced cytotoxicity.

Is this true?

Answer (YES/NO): NO